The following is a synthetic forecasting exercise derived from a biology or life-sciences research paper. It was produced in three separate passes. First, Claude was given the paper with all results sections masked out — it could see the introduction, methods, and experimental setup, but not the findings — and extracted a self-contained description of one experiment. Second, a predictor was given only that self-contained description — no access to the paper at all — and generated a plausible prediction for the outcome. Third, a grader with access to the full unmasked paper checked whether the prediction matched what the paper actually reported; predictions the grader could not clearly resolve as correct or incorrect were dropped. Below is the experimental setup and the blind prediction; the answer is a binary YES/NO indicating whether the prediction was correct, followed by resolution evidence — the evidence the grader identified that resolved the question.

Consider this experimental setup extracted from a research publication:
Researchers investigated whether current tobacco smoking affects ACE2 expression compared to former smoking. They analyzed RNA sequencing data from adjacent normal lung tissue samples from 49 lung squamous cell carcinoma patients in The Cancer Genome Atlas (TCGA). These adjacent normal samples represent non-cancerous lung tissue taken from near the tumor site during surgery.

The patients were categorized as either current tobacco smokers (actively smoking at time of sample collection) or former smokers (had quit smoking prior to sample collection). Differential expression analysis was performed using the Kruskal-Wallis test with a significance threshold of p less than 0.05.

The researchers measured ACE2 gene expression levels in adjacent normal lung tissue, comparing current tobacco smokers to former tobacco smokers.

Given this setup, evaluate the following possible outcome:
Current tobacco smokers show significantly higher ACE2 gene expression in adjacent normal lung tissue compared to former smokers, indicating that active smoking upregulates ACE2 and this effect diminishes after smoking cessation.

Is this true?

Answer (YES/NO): YES